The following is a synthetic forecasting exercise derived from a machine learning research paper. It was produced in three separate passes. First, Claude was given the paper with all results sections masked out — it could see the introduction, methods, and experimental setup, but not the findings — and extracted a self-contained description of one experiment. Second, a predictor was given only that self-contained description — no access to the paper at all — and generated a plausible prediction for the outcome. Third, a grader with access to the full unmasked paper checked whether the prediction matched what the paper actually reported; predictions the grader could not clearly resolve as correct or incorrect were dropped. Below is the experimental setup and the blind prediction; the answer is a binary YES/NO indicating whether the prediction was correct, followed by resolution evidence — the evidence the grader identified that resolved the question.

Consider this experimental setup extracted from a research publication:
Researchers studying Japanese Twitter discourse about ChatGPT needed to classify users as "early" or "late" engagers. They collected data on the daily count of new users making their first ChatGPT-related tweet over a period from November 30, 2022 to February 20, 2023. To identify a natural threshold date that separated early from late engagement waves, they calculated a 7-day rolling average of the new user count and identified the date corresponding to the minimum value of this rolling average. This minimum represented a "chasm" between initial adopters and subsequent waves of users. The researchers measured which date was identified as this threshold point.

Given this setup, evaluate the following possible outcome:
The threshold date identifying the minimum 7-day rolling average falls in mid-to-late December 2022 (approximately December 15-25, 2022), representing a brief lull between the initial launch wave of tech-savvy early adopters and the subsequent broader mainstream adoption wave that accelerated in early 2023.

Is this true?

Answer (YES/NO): NO